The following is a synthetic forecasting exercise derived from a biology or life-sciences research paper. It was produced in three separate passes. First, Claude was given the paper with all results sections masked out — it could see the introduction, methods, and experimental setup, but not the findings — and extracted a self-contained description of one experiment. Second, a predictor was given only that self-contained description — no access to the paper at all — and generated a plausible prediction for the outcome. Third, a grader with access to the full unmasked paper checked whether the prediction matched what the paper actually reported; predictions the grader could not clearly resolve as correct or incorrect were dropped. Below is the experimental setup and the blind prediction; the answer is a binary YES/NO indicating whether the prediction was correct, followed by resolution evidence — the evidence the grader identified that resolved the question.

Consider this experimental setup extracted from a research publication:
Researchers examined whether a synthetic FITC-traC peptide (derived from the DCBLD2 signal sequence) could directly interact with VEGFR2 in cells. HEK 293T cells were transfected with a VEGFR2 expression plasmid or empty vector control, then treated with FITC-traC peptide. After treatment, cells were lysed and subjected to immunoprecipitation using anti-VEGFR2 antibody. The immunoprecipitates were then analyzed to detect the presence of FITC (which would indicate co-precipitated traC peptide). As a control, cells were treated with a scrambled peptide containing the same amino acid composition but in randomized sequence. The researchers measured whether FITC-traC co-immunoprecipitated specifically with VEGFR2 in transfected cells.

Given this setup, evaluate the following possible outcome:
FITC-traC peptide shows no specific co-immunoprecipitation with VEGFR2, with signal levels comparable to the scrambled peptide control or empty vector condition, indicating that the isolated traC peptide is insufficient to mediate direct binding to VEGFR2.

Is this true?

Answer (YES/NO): NO